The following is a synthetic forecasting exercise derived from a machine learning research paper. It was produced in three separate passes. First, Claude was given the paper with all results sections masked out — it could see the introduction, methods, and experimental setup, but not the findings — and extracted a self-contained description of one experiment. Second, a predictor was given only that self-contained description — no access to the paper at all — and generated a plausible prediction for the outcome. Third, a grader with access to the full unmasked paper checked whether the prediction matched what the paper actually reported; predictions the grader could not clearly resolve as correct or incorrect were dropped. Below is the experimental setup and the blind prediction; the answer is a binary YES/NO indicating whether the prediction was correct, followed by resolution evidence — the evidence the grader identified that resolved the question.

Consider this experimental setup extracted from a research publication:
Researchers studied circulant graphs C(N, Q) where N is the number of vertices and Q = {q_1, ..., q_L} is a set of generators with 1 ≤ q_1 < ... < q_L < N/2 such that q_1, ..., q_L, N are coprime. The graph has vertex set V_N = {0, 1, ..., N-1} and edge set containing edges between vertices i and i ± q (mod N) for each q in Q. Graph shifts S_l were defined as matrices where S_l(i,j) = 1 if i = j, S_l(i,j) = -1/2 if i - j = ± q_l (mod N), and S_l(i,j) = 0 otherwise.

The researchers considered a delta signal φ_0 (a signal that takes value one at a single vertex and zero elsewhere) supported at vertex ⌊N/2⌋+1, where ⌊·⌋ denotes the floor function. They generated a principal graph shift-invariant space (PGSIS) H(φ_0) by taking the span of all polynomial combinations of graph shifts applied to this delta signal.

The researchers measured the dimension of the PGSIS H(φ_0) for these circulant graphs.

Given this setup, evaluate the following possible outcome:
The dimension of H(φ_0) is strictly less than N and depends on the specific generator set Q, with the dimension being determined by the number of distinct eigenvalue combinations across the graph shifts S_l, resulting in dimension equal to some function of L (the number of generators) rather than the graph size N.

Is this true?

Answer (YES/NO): NO